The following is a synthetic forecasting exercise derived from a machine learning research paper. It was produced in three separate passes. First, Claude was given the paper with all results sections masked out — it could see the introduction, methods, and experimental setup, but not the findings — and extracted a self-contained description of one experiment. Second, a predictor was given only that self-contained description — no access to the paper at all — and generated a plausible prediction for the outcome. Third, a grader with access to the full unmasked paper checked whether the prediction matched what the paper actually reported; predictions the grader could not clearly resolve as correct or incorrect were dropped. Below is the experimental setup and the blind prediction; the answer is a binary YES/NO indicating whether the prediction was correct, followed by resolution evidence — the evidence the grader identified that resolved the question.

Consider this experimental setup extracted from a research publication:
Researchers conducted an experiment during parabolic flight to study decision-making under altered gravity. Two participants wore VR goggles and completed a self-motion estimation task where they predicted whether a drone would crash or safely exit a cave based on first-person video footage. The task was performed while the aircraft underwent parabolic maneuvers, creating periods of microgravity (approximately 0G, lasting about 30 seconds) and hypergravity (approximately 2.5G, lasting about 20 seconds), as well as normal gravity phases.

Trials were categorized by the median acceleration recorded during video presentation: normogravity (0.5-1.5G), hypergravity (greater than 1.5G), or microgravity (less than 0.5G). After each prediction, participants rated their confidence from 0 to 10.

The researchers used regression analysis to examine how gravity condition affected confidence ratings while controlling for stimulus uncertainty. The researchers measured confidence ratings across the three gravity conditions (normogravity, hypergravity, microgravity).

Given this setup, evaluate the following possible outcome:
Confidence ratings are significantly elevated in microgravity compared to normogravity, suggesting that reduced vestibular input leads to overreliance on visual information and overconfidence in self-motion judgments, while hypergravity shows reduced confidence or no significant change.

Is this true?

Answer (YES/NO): YES